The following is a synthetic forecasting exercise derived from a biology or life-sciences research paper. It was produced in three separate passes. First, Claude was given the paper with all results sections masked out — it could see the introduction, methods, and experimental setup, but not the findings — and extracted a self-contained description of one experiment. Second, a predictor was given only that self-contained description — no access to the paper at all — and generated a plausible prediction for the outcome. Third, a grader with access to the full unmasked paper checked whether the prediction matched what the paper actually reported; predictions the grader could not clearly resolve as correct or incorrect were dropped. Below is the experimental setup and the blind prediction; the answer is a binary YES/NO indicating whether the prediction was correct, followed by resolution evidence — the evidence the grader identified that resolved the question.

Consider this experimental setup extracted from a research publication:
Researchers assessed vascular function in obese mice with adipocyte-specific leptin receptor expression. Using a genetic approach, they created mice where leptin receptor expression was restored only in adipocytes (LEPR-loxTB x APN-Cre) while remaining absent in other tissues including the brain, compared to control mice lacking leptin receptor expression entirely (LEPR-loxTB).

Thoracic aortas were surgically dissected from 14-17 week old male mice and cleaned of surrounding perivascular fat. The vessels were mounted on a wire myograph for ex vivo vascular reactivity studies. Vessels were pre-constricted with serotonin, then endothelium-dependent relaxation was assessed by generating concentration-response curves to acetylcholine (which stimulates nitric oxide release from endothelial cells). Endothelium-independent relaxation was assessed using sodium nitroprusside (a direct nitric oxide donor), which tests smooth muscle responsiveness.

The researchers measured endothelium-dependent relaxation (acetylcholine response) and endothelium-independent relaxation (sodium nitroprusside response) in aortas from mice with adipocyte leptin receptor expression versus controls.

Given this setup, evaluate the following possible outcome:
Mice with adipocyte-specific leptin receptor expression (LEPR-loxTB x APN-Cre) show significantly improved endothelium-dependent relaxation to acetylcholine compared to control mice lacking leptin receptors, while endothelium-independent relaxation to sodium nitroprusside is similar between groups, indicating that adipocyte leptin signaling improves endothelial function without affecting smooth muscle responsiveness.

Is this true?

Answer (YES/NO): YES